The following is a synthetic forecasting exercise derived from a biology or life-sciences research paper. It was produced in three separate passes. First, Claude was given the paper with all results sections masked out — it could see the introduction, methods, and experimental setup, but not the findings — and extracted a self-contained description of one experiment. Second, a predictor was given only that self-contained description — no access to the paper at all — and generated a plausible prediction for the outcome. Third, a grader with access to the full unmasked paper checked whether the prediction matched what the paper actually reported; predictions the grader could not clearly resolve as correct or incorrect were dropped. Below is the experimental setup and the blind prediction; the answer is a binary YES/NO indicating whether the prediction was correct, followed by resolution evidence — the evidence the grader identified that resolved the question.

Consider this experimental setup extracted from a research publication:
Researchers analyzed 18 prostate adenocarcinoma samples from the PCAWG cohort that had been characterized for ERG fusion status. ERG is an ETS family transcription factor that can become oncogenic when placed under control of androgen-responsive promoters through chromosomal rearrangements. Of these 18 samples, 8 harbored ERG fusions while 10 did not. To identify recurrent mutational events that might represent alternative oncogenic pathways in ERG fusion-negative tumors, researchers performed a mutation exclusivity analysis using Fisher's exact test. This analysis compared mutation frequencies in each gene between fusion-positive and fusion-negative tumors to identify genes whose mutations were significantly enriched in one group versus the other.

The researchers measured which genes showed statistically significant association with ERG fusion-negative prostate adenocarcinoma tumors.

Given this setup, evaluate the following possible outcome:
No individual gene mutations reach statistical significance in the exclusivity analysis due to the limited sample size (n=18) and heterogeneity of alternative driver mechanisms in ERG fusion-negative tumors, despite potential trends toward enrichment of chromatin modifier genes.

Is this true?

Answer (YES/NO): NO